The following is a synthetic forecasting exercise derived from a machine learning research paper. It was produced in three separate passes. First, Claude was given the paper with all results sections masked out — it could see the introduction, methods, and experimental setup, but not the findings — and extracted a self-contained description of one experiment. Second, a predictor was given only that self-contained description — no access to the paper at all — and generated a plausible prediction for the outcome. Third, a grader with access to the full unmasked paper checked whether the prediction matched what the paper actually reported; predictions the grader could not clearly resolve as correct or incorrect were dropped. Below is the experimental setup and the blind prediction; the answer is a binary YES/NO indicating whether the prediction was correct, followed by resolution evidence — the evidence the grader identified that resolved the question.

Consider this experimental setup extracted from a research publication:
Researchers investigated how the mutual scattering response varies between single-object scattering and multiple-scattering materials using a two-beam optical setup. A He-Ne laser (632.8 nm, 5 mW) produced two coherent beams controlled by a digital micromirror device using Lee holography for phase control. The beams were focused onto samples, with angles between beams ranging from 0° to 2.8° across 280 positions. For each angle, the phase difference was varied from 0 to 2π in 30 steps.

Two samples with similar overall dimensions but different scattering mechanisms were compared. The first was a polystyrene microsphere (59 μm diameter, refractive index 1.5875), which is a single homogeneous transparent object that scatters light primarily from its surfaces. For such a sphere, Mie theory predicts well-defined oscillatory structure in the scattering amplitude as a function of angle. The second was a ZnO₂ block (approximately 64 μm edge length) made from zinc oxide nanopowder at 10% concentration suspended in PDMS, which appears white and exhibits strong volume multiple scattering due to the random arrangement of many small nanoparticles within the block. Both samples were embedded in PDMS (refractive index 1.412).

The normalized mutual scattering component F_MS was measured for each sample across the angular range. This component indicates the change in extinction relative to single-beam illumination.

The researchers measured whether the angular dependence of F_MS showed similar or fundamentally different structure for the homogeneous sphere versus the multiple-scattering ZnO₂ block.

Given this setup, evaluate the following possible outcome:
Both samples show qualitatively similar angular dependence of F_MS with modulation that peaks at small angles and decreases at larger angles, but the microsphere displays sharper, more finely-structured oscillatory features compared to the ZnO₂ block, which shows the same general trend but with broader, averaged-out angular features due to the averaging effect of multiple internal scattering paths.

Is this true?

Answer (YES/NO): NO